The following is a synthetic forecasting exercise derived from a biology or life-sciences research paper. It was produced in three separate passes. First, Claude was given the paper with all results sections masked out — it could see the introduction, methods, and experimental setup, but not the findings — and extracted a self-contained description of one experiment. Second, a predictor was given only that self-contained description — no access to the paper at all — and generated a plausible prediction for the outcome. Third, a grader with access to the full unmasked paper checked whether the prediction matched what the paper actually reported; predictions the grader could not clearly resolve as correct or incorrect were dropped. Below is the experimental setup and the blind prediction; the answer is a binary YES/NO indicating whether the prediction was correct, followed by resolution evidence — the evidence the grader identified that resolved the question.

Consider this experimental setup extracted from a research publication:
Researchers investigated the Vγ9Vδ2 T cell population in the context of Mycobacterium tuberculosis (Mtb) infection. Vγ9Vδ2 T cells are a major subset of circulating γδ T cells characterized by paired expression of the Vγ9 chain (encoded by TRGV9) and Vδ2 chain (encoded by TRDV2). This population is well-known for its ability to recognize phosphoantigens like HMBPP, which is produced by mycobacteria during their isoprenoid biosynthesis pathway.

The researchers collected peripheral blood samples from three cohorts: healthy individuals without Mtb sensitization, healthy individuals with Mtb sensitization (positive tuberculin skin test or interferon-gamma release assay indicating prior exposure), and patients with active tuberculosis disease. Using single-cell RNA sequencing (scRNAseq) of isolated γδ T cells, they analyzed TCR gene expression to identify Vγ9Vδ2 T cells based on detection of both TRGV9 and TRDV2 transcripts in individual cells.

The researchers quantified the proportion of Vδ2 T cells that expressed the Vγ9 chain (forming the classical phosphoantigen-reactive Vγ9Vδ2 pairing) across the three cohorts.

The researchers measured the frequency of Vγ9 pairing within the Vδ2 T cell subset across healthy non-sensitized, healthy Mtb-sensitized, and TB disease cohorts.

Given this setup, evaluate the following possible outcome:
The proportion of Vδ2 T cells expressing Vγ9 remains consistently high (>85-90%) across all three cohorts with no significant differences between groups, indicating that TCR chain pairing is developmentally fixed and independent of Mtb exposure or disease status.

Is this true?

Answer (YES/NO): YES